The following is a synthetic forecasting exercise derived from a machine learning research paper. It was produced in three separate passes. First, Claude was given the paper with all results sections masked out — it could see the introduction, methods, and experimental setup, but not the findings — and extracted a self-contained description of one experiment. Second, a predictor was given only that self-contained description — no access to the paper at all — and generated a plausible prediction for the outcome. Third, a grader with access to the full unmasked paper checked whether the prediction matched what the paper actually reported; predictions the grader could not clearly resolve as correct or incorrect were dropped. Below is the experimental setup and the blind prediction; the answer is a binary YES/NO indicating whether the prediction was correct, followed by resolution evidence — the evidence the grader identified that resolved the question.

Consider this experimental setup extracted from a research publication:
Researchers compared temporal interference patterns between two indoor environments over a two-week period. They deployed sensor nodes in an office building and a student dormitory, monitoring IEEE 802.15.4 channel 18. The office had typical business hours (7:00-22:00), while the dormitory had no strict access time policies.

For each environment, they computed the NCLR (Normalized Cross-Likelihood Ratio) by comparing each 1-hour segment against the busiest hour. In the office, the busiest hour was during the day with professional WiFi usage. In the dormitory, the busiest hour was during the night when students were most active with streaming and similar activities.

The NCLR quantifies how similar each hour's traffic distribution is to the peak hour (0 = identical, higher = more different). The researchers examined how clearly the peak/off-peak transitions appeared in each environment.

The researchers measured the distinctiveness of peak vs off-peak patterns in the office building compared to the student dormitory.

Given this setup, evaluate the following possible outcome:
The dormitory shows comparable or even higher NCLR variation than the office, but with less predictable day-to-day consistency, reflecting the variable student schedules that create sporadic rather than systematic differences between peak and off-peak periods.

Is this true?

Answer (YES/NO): YES